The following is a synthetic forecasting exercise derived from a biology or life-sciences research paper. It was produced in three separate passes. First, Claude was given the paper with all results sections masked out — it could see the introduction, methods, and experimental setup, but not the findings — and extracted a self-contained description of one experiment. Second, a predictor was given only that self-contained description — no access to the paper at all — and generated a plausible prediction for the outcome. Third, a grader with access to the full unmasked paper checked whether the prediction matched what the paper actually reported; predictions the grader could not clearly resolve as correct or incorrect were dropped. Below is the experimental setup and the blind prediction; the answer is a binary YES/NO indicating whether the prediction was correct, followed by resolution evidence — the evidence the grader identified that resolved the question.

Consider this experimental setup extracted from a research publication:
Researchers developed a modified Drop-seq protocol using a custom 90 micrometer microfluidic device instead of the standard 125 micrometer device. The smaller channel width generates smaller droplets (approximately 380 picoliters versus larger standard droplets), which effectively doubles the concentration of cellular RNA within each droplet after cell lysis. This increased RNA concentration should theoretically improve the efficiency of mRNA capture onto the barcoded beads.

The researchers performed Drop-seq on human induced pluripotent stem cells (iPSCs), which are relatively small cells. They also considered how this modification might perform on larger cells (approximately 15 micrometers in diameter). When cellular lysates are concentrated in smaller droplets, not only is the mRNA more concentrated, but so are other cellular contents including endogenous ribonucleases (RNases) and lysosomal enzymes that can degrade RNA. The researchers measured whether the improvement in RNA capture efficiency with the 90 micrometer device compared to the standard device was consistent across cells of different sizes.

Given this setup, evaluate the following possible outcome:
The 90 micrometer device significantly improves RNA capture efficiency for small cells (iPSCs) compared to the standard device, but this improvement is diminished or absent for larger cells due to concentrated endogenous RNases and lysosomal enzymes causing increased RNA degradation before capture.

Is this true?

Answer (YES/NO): YES